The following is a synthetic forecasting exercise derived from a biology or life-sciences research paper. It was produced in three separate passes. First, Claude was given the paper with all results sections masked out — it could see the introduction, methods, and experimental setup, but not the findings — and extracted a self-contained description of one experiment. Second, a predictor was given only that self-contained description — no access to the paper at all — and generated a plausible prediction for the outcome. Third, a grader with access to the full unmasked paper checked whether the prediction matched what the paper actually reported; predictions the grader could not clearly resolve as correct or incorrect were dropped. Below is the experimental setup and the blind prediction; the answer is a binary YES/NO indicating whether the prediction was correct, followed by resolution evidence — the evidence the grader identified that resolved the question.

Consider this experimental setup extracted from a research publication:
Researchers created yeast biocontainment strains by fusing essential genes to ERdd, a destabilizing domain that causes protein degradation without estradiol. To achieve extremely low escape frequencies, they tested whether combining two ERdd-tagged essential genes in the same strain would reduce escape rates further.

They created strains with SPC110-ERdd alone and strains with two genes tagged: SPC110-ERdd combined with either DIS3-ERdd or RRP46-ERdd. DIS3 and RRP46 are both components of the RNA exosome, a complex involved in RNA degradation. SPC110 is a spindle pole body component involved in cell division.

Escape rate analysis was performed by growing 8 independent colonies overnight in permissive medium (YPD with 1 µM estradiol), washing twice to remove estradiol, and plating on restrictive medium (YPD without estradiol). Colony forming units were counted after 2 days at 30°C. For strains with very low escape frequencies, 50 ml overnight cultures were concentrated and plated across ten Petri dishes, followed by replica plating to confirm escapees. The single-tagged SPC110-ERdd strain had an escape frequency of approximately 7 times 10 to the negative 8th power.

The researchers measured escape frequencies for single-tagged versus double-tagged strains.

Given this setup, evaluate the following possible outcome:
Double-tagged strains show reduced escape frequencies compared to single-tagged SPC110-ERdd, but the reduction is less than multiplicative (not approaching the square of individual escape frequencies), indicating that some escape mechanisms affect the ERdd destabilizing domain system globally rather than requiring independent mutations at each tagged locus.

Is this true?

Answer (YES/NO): NO